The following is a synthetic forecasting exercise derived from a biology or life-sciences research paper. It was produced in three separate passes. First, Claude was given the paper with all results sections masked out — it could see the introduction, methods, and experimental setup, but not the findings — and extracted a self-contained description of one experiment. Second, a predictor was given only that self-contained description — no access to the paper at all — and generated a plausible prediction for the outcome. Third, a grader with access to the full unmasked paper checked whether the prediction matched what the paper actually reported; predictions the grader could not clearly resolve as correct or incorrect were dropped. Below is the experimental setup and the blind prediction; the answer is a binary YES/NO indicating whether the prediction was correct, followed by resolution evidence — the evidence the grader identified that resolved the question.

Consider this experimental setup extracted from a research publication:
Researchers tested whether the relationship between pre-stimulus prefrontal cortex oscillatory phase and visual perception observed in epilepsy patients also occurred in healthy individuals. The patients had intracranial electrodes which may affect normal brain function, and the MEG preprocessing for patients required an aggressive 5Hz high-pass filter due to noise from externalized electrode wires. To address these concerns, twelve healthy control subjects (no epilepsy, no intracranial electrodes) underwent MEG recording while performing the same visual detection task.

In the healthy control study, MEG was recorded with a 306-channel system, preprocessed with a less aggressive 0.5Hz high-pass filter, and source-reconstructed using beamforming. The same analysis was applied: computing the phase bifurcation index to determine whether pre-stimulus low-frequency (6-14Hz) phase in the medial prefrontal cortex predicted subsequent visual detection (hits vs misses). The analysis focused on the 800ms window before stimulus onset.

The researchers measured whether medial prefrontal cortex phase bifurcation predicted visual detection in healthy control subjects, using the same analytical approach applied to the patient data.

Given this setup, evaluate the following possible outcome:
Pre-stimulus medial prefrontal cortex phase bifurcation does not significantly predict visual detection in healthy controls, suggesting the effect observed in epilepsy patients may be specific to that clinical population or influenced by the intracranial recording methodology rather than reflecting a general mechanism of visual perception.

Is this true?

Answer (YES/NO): NO